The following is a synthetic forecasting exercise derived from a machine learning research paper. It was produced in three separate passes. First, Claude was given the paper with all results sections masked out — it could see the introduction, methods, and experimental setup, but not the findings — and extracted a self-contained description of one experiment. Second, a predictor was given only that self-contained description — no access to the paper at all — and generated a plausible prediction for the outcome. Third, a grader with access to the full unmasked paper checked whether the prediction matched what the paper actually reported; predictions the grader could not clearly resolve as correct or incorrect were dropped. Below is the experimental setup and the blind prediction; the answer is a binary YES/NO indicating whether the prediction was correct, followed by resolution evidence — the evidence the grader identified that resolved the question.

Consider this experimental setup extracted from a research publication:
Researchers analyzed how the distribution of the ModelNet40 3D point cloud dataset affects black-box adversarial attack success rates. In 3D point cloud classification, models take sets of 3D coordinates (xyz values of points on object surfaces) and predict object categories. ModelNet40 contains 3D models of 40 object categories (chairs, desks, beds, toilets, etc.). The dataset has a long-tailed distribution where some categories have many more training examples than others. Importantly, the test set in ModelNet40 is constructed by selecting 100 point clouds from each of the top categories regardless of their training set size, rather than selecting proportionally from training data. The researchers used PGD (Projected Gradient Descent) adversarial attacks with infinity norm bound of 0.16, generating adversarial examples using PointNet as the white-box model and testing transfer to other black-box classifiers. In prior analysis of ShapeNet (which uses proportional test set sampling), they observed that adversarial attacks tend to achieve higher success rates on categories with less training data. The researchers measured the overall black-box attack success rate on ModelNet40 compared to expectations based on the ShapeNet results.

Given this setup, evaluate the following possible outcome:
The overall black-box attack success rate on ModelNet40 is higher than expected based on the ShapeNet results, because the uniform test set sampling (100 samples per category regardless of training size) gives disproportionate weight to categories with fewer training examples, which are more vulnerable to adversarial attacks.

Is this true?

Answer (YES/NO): YES